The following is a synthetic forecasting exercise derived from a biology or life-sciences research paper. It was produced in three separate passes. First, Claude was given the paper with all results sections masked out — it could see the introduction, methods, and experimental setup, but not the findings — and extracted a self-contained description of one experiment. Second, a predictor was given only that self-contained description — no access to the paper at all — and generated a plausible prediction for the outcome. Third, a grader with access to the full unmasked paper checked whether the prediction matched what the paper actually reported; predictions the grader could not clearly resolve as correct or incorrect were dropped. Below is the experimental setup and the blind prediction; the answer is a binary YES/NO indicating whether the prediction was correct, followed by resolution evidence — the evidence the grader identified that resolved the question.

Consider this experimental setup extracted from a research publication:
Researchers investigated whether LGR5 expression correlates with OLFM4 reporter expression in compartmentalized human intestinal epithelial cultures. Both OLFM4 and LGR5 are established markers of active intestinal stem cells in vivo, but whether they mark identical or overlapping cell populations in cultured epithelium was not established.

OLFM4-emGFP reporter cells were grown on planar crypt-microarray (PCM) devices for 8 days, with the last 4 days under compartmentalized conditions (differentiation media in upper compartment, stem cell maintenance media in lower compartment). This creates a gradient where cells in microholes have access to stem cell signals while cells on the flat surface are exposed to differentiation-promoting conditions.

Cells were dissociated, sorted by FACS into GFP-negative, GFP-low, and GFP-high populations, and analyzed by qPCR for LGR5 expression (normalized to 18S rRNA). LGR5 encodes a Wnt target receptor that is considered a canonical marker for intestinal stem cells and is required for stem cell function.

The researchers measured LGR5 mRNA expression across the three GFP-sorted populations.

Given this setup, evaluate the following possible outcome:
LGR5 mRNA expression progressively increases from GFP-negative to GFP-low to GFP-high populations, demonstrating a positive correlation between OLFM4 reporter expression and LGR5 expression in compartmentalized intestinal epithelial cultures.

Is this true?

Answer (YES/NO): YES